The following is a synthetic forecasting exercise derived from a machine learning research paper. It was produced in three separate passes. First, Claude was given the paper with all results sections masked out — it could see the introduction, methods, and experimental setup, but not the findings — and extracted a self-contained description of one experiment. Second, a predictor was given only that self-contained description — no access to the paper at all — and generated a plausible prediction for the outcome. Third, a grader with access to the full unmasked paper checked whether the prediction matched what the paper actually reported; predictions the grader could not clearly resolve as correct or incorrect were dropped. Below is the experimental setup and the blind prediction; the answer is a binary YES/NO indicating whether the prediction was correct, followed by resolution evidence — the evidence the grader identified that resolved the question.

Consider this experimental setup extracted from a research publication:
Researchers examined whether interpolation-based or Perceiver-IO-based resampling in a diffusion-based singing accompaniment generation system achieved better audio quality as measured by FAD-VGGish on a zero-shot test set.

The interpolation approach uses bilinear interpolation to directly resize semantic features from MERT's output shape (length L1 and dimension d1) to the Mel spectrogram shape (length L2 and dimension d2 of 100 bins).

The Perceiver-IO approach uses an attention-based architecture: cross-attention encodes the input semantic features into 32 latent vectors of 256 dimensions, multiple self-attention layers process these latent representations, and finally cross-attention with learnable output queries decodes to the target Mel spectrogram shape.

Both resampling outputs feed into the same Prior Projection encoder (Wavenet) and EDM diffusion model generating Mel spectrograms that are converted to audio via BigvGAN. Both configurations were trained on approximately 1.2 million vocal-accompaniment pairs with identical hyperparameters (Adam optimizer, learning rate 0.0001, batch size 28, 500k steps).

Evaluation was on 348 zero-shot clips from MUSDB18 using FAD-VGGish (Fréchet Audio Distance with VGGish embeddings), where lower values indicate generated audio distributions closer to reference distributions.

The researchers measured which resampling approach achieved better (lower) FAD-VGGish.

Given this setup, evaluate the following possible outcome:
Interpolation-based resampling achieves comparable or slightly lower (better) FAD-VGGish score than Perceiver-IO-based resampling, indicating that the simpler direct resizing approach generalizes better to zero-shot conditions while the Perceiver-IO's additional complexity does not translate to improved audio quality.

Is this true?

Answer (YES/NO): YES